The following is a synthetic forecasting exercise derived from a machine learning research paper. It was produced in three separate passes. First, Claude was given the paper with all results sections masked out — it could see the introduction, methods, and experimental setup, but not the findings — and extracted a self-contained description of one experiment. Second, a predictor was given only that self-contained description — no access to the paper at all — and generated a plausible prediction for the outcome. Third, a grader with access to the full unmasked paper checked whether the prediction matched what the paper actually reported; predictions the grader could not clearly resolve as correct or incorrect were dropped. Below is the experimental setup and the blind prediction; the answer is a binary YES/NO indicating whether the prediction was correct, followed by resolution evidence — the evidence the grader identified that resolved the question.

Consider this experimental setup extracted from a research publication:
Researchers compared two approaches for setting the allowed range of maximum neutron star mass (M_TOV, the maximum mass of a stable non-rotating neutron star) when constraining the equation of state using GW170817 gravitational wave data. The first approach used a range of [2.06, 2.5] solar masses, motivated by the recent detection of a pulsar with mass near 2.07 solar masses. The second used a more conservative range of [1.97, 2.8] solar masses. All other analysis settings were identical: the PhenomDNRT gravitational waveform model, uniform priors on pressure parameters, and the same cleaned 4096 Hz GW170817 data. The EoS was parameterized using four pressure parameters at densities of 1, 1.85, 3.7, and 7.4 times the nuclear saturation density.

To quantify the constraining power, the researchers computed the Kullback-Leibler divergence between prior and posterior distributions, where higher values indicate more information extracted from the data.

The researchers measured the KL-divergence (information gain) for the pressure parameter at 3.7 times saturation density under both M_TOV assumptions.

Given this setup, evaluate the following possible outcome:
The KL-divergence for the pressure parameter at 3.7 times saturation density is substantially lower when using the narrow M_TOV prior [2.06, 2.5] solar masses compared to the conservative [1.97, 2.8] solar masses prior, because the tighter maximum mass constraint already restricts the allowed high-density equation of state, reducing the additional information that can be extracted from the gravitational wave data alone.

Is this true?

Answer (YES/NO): NO